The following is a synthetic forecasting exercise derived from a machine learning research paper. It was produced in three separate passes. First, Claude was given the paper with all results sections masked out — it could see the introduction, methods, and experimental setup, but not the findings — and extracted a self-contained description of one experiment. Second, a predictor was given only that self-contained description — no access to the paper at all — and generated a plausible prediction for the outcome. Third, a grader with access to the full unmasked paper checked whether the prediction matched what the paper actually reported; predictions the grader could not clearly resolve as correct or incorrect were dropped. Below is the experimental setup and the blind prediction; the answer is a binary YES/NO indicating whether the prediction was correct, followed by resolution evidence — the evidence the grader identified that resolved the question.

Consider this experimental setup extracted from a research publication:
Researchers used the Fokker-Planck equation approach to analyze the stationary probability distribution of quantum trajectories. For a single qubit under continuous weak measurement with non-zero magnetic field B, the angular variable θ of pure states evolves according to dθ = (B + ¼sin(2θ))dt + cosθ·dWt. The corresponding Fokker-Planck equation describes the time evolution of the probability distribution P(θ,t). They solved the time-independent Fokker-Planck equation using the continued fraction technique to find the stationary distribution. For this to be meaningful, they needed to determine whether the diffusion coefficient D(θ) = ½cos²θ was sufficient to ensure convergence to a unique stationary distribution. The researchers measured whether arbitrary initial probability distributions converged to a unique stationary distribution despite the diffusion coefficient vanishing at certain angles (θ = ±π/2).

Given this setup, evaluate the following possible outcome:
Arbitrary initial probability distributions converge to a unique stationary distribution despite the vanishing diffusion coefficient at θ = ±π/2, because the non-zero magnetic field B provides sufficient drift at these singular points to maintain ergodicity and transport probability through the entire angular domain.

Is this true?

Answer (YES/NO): YES